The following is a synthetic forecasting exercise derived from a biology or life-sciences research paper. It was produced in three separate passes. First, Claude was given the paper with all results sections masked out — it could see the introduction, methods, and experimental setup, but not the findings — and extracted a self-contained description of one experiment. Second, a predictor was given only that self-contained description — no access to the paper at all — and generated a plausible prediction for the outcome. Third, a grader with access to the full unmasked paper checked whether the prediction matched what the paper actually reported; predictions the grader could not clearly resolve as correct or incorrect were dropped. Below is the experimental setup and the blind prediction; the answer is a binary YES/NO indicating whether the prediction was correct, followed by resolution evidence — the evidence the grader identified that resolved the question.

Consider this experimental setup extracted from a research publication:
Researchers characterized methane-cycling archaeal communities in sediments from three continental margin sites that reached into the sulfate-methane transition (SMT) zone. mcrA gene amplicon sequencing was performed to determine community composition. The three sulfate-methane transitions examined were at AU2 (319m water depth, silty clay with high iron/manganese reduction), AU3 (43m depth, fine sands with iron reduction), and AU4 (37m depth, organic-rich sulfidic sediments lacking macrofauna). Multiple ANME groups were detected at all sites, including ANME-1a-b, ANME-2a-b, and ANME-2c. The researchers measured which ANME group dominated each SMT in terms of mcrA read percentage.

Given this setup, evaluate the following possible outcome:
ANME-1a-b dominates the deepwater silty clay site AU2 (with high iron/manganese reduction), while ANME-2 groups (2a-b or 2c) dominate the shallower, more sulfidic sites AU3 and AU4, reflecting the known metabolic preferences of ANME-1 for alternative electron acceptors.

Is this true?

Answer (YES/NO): NO